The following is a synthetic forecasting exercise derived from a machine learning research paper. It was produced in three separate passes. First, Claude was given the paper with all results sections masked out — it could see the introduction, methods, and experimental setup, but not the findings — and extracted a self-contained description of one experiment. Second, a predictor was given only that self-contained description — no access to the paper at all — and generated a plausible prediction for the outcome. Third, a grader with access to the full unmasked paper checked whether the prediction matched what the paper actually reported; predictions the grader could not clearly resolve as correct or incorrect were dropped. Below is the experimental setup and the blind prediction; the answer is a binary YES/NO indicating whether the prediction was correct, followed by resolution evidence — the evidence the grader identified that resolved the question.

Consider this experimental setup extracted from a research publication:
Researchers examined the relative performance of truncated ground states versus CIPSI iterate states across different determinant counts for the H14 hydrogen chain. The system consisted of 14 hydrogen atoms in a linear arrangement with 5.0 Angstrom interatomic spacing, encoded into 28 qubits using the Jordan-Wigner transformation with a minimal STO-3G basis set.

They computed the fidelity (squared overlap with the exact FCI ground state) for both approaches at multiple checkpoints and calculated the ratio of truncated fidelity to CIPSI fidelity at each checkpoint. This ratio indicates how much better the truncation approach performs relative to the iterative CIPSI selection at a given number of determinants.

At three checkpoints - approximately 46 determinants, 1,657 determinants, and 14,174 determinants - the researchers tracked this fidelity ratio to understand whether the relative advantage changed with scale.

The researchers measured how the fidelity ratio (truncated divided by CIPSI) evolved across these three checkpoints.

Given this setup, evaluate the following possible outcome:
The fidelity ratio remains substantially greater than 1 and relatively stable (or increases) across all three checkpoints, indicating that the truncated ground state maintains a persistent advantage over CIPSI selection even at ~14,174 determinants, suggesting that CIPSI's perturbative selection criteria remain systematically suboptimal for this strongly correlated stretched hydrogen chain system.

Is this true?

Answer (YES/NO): NO